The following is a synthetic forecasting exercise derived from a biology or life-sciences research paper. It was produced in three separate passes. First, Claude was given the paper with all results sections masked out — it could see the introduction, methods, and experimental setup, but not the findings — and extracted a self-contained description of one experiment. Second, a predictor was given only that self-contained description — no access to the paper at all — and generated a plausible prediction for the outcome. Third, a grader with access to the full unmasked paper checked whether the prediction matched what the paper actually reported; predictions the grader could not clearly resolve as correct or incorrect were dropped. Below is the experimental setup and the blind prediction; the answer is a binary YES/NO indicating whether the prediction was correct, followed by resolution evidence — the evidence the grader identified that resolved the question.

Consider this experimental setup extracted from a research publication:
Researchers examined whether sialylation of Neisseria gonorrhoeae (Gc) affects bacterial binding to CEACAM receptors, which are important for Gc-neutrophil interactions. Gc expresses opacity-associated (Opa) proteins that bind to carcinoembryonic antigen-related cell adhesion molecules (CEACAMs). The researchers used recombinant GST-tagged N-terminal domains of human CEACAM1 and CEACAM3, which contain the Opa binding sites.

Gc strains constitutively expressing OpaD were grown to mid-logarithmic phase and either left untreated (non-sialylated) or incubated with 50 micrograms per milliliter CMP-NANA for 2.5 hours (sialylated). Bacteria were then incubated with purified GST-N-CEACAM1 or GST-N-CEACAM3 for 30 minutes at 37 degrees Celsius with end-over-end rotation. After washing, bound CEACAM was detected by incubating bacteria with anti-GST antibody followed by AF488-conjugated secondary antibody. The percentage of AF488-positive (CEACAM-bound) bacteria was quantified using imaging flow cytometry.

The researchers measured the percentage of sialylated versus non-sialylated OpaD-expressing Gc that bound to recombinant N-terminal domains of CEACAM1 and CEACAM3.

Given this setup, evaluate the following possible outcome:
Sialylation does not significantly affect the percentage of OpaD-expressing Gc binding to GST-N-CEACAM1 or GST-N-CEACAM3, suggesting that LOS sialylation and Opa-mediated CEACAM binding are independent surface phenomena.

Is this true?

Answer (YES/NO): YES